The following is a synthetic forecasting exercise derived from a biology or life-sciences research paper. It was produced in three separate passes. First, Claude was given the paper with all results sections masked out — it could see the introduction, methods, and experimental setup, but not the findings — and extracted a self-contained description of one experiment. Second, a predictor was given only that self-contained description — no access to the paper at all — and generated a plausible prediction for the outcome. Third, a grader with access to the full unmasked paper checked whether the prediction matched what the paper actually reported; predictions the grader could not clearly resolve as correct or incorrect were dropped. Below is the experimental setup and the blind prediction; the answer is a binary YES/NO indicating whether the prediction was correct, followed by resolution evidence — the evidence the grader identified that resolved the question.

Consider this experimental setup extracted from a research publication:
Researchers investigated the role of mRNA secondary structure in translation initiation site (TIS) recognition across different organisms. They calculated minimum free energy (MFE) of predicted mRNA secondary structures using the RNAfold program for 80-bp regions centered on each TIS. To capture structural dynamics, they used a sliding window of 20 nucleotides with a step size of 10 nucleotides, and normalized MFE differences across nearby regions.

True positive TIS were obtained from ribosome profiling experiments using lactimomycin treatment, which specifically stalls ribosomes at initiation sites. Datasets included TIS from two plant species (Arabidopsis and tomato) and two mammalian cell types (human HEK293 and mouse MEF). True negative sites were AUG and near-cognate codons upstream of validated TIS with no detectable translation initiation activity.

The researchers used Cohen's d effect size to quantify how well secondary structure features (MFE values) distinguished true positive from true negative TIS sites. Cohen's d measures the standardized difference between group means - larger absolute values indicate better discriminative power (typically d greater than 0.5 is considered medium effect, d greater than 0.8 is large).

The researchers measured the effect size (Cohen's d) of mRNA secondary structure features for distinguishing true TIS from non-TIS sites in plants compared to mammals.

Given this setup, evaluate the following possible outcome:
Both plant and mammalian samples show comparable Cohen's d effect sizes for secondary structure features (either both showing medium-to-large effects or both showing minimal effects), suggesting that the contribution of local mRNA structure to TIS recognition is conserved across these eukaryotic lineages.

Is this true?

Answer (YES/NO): NO